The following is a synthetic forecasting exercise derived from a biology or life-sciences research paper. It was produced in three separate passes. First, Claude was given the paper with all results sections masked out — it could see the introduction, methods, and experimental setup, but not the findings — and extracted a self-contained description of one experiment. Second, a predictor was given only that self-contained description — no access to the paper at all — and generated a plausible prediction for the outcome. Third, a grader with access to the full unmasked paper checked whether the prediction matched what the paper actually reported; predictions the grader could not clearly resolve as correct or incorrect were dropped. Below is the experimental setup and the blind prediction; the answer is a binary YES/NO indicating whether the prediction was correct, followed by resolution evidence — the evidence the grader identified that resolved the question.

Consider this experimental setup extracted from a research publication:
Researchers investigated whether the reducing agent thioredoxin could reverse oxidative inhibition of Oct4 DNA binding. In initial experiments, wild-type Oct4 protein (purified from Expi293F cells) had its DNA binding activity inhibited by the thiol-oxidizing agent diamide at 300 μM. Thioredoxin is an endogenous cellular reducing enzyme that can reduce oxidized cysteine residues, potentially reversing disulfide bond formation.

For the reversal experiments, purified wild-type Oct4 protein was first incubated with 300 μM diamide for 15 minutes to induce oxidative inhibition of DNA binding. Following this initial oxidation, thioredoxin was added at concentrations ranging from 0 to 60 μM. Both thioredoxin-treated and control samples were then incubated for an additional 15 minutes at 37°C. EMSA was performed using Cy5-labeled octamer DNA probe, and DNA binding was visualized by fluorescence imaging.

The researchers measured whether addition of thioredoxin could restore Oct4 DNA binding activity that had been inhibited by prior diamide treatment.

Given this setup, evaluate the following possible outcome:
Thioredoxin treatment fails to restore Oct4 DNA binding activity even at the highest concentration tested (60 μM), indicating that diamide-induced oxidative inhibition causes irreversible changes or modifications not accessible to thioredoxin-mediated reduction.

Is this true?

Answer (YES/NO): NO